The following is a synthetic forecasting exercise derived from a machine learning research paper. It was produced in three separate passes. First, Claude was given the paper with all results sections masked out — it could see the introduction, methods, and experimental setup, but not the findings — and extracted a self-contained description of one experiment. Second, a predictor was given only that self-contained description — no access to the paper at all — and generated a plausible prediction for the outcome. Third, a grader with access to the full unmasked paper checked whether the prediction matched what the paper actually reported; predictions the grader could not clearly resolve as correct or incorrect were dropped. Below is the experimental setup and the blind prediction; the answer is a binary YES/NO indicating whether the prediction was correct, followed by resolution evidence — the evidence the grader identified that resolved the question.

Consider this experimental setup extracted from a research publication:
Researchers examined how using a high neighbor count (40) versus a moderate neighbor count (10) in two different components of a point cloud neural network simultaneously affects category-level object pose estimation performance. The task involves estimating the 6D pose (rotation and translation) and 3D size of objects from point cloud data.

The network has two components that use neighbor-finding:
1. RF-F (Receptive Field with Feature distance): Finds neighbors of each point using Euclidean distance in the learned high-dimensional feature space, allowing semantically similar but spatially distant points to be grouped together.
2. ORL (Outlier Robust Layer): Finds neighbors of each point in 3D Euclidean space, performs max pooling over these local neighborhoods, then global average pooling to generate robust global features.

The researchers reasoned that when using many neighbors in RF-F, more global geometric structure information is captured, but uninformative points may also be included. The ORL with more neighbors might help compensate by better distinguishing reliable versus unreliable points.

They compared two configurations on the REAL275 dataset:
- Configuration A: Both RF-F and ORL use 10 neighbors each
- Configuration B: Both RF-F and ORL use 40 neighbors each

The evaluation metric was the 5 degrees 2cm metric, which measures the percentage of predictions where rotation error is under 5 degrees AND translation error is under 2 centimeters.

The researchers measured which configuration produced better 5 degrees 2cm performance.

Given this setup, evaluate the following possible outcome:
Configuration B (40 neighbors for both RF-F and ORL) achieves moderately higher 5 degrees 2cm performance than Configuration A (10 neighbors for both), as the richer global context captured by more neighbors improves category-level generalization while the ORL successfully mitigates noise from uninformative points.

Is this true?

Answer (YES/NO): NO